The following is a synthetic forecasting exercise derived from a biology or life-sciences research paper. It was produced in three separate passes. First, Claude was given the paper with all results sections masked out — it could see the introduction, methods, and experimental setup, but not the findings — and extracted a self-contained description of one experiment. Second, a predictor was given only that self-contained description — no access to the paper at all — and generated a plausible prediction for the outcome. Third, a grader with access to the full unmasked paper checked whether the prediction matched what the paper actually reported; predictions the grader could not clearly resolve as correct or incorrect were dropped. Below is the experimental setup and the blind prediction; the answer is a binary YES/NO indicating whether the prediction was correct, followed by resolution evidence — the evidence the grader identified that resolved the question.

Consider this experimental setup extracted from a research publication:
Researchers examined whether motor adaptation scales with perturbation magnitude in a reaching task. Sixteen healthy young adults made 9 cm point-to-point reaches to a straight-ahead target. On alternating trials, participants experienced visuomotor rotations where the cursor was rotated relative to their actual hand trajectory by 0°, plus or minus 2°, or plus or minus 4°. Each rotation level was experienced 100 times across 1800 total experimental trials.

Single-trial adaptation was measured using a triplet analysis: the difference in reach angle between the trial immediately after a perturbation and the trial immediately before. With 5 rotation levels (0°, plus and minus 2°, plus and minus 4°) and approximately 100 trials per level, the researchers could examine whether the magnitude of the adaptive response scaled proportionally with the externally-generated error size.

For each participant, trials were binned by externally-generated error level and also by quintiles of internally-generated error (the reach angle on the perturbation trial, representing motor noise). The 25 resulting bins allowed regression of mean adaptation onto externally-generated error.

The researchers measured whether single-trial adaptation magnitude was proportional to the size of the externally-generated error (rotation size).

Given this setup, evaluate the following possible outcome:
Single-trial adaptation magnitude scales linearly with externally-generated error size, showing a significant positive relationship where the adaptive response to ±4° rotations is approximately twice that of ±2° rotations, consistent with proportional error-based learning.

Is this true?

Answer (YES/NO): YES